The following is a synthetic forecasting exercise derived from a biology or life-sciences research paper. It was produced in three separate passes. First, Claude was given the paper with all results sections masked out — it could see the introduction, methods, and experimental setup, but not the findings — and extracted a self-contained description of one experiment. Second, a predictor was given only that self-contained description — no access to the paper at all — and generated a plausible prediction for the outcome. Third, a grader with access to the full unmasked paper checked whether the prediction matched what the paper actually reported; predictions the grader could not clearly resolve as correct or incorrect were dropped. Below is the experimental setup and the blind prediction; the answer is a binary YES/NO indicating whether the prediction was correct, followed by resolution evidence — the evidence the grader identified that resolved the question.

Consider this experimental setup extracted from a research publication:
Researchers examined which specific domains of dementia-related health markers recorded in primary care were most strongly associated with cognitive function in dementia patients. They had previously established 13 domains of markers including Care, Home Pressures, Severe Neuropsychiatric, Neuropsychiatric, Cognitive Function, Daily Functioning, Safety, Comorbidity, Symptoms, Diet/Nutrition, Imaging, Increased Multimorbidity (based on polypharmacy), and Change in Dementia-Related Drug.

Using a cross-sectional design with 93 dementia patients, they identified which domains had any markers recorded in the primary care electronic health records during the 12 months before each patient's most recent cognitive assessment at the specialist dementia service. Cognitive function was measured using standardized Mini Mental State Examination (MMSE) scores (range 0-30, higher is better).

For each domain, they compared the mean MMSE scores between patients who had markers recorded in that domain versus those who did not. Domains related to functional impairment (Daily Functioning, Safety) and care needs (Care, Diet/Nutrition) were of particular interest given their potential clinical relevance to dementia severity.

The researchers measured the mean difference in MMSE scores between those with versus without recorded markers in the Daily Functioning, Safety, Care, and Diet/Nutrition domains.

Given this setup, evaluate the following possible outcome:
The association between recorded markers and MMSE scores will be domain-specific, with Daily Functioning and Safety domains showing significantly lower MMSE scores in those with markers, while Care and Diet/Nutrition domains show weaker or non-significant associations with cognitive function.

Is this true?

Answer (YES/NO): NO